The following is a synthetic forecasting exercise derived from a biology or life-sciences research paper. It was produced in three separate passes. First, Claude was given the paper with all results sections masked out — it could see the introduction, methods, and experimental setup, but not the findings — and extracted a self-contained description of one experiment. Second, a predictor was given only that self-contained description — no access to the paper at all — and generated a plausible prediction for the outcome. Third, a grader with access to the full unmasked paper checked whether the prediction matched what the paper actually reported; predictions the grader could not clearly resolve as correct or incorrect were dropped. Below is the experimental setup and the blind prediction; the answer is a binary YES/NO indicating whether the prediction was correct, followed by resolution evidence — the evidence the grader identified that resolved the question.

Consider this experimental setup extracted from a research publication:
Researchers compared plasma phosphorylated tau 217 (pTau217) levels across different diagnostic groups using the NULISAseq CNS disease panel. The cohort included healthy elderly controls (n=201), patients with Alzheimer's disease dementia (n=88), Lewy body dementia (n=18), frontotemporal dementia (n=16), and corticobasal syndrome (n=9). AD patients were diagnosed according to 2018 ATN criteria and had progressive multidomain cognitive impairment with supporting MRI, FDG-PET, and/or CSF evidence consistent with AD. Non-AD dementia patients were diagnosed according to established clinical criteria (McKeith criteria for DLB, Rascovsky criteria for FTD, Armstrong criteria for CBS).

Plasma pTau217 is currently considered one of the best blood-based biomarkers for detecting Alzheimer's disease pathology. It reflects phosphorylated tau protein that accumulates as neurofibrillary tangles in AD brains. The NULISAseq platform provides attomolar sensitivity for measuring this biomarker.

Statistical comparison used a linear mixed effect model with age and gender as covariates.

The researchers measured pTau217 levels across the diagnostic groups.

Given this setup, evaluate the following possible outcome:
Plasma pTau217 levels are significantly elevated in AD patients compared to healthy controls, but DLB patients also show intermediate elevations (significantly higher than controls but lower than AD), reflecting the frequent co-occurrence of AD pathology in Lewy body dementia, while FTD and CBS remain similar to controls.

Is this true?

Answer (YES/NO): YES